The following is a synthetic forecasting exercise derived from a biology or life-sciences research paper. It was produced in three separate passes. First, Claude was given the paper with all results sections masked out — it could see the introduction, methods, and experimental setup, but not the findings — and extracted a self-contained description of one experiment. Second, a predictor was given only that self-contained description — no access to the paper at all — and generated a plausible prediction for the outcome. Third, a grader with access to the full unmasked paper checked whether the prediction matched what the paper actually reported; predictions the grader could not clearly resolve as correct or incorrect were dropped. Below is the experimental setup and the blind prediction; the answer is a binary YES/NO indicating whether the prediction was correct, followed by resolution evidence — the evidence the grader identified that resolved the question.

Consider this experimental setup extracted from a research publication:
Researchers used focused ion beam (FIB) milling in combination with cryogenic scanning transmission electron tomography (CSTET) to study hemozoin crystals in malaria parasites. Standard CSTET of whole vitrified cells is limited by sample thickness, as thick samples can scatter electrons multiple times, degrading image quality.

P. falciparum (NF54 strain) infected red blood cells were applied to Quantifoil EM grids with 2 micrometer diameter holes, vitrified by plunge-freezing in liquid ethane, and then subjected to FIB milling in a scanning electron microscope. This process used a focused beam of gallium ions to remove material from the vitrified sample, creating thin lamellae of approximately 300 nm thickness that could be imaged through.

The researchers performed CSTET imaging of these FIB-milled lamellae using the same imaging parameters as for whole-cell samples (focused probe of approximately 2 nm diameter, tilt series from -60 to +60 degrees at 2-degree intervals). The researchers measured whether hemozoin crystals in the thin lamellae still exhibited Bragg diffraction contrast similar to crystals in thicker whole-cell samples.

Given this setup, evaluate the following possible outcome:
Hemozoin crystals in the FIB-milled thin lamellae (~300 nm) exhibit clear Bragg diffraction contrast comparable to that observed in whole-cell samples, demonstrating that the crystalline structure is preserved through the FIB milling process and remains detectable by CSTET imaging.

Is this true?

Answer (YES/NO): YES